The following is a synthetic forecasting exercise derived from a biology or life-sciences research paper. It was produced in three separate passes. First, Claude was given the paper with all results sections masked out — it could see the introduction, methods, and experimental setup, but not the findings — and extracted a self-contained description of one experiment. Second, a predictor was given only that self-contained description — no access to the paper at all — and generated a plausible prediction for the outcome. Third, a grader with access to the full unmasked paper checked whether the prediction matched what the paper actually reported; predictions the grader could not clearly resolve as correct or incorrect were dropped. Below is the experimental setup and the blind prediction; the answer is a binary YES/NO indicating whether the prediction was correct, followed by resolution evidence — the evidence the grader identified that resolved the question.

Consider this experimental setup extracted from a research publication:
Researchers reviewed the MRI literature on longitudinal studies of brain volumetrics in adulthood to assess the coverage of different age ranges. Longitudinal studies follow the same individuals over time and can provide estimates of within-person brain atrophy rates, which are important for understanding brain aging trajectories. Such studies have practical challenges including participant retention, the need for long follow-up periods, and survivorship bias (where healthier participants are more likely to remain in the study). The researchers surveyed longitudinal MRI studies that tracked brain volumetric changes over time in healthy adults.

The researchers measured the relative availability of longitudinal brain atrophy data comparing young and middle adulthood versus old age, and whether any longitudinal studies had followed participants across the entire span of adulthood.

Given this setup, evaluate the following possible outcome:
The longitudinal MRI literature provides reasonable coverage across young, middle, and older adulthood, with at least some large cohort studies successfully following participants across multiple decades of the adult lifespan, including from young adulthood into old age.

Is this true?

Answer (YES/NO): NO